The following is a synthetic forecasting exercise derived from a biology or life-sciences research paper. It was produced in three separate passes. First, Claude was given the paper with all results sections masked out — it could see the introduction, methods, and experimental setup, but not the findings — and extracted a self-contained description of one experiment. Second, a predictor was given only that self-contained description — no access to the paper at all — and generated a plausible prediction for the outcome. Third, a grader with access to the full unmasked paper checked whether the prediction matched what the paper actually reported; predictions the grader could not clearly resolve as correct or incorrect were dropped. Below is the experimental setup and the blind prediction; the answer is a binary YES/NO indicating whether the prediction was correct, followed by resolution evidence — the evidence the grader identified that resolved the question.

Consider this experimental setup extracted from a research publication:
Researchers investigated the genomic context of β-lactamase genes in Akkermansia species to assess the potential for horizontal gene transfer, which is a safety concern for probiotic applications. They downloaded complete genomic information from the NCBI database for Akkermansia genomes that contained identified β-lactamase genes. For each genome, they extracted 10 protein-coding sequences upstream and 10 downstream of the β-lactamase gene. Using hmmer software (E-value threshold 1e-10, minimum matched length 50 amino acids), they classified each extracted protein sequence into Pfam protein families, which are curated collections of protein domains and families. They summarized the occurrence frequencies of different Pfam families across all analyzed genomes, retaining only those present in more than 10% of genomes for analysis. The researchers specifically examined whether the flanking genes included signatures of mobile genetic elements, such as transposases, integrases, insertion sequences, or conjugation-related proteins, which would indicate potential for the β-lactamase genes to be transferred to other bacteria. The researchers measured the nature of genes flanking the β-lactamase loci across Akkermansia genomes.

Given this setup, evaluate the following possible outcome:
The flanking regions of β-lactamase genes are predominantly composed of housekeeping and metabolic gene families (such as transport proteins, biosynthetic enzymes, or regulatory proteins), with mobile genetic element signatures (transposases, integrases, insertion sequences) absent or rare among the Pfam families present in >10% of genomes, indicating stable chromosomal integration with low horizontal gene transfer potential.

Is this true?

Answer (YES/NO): YES